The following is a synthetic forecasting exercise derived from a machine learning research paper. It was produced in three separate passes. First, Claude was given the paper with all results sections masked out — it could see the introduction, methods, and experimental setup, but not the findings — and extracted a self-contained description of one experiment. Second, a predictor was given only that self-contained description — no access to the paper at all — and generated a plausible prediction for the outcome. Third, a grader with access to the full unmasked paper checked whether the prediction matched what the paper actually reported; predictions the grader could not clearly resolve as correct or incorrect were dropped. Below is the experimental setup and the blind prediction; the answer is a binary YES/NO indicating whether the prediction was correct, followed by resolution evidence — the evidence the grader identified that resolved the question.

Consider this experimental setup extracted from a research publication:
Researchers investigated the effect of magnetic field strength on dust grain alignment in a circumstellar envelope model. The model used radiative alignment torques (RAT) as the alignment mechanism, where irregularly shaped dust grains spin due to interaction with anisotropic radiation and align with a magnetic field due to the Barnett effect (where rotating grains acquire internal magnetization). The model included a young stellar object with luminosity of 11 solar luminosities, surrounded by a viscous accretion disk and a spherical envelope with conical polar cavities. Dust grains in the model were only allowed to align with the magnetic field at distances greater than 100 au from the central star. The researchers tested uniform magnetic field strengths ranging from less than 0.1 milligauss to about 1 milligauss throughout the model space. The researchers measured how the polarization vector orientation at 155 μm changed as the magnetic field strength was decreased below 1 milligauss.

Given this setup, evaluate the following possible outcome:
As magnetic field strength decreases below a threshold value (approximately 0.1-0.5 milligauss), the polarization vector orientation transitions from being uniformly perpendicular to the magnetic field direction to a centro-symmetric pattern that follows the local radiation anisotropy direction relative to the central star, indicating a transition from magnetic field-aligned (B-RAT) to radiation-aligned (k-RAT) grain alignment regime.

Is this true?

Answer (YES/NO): NO